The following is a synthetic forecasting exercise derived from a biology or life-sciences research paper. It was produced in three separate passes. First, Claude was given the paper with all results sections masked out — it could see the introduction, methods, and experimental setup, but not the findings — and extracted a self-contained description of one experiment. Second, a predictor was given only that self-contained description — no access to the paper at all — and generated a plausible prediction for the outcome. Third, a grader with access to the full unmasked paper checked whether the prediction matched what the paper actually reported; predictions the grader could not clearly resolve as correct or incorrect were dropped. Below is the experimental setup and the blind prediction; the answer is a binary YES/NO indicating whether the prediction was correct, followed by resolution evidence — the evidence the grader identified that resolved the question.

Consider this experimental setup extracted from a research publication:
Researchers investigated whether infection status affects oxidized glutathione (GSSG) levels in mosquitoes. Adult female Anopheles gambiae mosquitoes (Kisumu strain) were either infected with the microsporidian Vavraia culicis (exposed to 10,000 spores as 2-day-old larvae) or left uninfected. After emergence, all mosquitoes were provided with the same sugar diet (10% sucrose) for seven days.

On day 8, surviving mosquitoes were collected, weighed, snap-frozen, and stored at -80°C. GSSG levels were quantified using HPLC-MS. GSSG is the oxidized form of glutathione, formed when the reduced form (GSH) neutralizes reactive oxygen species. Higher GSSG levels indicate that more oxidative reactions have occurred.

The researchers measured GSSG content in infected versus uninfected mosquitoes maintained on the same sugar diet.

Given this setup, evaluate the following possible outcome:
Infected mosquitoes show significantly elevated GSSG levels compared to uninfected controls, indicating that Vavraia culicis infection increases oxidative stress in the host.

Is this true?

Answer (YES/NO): YES